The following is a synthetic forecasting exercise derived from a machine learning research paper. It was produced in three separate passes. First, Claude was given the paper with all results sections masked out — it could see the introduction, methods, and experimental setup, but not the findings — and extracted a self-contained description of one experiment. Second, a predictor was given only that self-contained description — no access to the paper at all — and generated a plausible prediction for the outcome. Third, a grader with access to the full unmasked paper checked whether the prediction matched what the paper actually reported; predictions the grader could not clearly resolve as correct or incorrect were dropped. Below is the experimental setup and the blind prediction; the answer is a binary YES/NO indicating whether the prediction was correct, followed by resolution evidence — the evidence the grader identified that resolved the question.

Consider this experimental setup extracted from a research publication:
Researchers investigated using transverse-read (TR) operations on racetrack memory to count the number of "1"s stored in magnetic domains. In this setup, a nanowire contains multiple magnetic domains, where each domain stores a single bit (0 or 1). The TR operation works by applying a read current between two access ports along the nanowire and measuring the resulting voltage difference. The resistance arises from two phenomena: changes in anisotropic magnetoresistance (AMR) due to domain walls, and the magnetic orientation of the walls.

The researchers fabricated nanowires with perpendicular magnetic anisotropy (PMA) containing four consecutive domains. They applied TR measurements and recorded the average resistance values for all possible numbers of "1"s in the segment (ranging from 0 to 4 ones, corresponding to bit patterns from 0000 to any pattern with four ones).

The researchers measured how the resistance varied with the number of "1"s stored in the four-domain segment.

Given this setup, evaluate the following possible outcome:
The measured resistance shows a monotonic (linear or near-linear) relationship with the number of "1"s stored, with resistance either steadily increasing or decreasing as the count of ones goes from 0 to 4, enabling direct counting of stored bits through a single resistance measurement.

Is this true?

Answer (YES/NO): YES